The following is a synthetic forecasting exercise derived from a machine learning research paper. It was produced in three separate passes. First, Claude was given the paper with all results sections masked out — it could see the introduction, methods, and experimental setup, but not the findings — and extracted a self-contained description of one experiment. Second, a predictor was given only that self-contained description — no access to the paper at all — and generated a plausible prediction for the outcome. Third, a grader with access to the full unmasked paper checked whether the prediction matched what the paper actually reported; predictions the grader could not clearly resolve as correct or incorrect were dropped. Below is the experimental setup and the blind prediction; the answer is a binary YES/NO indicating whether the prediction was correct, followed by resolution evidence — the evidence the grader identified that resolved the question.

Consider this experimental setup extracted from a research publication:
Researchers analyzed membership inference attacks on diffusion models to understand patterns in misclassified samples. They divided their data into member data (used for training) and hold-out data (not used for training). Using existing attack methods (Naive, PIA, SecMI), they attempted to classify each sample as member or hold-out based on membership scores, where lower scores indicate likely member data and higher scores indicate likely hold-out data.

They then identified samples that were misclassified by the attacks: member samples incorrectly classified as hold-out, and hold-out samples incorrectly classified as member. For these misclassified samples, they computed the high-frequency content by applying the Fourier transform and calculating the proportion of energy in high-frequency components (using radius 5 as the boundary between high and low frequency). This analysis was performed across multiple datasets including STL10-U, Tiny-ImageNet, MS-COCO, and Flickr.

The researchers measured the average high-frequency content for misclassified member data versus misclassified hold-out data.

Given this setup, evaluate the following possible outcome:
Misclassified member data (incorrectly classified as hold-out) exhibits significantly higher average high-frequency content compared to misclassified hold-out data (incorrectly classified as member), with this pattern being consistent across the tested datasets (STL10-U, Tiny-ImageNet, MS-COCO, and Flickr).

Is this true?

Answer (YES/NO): YES